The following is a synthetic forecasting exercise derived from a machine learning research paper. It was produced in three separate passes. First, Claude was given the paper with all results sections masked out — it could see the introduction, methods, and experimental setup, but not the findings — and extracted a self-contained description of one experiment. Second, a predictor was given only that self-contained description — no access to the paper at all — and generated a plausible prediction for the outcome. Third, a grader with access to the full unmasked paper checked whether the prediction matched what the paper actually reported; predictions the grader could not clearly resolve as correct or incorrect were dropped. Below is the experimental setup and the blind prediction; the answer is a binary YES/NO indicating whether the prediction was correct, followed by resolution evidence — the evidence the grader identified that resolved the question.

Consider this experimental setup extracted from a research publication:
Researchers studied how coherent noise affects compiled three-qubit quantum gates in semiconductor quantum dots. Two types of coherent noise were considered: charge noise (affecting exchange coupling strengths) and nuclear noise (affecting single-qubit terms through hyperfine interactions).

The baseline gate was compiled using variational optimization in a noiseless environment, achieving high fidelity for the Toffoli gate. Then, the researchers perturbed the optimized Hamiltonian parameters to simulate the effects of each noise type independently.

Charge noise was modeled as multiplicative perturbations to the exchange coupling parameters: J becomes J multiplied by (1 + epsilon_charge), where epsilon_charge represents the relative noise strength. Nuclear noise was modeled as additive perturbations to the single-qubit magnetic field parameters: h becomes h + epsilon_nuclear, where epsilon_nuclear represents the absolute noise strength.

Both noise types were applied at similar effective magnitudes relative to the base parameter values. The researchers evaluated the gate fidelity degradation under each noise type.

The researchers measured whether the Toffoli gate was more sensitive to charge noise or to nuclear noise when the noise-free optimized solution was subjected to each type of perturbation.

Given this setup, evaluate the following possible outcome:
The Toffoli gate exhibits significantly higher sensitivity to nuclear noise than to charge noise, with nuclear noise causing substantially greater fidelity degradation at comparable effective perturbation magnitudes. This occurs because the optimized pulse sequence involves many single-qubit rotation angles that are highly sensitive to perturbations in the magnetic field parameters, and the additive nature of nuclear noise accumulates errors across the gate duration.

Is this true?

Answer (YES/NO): YES